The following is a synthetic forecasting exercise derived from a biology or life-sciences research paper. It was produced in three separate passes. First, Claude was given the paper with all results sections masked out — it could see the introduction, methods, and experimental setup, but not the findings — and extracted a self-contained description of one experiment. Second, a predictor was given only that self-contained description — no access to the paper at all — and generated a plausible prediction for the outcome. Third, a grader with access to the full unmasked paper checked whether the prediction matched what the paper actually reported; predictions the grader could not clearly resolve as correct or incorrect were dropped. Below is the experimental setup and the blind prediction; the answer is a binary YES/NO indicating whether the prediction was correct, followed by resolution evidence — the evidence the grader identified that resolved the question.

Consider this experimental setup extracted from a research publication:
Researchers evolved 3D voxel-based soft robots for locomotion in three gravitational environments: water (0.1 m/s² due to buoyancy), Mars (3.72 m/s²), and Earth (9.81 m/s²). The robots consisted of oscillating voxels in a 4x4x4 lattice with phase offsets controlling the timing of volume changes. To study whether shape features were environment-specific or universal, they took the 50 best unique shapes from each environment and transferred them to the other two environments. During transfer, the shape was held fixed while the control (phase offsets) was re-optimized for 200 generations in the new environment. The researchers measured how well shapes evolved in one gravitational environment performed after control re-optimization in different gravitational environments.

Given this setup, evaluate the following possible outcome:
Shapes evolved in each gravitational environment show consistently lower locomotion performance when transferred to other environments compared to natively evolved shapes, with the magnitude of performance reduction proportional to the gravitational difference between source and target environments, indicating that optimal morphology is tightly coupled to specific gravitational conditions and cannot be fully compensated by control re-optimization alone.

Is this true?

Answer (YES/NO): NO